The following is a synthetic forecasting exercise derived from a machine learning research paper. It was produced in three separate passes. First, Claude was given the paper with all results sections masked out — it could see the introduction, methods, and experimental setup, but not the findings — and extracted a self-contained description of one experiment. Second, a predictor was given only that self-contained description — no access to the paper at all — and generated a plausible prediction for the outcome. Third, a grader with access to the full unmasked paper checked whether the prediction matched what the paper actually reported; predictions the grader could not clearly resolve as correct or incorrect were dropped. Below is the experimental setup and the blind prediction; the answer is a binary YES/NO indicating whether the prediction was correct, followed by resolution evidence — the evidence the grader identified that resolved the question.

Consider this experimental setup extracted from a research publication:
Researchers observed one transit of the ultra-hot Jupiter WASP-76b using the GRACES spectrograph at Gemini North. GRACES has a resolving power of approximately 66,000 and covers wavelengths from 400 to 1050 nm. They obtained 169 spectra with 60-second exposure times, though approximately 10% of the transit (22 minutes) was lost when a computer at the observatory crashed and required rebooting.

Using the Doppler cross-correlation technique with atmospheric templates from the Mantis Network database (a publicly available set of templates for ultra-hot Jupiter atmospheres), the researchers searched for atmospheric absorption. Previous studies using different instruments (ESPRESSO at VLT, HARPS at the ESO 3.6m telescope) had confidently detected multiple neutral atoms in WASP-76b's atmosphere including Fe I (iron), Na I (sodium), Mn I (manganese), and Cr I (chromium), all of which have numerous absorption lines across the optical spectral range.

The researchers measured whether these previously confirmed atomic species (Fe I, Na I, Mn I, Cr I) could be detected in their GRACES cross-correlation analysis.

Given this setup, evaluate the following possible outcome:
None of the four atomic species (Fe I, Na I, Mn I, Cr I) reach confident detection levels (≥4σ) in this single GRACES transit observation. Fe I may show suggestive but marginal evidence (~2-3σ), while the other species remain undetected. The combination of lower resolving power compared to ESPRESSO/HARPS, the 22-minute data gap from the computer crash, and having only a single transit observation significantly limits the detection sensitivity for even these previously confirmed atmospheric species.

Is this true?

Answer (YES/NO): NO